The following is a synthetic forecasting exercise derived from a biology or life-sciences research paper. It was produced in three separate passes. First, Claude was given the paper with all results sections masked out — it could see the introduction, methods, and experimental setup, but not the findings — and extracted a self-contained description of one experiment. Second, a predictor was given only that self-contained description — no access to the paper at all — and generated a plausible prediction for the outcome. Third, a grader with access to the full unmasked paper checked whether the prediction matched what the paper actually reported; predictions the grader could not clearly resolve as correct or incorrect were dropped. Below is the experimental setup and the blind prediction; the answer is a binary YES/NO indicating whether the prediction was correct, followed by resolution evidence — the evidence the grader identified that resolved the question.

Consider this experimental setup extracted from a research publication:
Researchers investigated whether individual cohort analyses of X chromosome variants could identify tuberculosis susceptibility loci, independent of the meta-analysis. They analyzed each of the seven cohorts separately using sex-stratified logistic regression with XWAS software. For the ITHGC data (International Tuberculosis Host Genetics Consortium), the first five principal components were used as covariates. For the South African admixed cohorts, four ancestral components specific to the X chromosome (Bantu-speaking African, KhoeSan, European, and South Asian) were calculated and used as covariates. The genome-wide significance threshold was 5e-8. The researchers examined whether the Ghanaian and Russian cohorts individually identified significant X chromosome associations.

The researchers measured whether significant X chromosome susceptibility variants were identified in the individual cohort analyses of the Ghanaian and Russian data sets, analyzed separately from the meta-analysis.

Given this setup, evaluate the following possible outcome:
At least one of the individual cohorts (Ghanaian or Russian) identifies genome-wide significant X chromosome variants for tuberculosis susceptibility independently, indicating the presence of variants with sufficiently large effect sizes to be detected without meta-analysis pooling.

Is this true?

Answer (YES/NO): YES